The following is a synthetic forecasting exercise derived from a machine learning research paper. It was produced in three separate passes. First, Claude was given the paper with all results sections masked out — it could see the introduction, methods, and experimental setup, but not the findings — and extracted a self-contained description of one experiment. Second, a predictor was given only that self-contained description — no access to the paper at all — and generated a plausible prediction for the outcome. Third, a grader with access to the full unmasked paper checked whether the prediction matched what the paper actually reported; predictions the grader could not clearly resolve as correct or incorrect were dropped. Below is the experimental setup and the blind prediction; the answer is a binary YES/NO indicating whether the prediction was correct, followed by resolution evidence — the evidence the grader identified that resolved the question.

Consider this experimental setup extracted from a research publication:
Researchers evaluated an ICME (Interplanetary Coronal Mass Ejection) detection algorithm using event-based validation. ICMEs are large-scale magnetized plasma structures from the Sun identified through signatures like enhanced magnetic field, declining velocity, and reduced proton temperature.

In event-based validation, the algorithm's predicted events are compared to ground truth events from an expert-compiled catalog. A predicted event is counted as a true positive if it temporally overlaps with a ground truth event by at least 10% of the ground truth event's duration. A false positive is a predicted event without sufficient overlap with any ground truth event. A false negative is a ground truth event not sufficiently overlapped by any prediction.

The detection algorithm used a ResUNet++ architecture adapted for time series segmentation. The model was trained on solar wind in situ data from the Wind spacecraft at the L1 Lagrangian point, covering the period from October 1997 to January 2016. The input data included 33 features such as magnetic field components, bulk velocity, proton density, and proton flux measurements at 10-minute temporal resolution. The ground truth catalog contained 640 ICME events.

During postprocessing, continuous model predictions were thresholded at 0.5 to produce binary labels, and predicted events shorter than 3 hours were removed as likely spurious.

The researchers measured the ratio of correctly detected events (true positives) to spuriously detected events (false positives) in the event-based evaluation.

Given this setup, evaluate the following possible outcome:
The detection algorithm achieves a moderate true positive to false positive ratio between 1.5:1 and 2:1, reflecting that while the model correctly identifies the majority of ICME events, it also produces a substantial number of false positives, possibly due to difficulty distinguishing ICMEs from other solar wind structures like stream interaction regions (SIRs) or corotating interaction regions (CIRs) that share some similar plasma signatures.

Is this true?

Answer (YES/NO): YES